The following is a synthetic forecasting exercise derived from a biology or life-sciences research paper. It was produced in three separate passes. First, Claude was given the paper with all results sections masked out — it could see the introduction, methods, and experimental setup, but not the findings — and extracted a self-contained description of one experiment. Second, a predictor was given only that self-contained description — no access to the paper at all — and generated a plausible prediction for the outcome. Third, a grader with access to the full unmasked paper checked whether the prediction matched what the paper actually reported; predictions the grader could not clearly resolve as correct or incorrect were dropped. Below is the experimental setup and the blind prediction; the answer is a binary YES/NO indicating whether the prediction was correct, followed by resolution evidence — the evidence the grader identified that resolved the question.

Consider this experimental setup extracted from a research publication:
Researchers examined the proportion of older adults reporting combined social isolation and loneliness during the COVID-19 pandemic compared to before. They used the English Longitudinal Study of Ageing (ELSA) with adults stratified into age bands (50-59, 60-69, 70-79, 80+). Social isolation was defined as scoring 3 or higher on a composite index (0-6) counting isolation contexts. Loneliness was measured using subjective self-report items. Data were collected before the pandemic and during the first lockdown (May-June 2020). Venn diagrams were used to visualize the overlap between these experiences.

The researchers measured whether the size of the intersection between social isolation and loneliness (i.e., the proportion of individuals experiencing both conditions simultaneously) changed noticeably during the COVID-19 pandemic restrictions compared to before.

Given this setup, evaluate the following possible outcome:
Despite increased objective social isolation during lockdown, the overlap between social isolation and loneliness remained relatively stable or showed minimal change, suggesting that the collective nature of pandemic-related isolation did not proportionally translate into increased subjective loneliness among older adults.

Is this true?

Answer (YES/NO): YES